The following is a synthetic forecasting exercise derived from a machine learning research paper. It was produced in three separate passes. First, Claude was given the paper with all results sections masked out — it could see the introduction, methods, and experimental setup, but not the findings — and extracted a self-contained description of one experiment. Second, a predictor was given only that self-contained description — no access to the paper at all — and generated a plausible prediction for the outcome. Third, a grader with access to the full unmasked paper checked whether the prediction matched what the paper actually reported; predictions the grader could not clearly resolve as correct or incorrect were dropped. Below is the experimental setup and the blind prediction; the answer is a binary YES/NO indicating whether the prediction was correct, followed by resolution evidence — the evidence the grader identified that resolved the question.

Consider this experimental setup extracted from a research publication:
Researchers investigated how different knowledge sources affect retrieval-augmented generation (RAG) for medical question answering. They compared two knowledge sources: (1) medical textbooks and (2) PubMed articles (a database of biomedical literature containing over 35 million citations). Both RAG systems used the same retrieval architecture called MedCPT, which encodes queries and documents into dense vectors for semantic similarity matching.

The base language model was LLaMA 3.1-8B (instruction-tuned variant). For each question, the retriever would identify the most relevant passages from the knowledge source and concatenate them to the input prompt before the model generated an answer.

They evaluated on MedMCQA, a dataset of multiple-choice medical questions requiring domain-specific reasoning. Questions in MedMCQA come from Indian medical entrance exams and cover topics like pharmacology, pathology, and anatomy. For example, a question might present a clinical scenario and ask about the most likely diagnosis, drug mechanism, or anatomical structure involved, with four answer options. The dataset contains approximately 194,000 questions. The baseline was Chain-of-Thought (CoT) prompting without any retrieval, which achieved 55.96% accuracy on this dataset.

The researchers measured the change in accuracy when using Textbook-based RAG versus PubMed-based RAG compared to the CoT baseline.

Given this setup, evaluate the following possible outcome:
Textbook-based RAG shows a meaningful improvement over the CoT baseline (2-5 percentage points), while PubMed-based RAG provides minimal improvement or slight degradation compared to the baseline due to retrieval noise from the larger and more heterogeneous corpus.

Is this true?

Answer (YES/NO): NO